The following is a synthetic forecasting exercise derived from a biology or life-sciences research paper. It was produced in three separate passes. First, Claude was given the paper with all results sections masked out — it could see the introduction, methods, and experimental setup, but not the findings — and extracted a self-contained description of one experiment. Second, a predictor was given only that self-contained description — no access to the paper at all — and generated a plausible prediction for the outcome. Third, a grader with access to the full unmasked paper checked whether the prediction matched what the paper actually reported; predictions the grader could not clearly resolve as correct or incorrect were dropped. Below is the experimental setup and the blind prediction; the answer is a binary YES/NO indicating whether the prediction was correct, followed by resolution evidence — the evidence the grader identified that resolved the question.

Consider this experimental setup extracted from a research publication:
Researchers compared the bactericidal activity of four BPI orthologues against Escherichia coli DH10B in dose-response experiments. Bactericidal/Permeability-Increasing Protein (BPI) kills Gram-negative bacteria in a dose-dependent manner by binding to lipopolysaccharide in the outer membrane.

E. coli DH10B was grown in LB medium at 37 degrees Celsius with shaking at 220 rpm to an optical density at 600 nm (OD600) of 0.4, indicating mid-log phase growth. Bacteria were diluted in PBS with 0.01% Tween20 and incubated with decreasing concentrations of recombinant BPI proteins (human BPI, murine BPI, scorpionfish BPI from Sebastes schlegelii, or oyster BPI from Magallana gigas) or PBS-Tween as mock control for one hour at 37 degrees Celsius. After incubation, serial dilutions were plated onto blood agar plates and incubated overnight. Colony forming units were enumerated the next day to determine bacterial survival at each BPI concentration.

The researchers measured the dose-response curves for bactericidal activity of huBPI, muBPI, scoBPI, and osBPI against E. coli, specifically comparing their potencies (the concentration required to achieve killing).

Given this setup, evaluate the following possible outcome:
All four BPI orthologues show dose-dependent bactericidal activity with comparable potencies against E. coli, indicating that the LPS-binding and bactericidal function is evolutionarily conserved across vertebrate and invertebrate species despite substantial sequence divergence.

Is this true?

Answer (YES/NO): NO